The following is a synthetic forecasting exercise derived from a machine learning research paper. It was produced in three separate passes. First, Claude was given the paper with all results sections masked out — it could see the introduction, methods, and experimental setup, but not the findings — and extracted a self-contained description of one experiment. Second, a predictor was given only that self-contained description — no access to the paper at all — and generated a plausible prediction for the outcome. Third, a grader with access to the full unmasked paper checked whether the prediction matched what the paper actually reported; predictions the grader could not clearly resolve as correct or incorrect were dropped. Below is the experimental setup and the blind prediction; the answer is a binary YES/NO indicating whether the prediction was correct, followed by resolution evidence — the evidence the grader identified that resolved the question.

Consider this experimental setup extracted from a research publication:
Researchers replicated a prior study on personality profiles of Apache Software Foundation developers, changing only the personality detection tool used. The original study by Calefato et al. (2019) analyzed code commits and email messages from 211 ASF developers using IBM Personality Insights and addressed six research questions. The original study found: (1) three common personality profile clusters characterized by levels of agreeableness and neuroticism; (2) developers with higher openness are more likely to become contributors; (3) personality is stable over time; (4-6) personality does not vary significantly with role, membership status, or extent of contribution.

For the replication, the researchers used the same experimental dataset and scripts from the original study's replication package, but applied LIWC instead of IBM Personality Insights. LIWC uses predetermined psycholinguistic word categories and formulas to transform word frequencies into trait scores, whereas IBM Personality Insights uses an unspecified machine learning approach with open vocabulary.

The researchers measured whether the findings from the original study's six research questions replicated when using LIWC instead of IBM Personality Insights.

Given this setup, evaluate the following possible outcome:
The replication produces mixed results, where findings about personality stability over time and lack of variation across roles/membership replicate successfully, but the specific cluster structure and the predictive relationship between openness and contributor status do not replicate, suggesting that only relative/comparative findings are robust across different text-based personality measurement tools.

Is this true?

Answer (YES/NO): YES